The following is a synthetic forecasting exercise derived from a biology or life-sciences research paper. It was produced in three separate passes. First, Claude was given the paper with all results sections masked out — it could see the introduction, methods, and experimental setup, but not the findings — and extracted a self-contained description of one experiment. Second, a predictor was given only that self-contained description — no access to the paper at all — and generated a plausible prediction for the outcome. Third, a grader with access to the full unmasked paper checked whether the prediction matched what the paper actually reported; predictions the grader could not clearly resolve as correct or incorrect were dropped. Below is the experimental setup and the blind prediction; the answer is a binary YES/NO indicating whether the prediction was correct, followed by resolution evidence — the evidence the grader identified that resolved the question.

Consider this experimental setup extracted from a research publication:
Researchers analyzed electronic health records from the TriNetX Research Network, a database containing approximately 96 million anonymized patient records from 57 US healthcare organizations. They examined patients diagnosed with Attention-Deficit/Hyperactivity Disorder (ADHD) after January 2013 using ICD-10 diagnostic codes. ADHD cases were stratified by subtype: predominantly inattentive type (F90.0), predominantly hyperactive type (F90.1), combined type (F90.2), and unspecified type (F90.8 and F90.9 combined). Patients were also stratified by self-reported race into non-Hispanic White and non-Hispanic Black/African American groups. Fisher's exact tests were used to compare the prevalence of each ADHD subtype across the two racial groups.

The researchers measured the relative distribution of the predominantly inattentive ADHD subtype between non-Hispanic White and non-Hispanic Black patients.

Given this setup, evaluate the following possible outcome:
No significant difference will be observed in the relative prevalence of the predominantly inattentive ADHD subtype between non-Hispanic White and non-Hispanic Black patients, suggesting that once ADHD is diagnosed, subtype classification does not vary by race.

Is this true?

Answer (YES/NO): NO